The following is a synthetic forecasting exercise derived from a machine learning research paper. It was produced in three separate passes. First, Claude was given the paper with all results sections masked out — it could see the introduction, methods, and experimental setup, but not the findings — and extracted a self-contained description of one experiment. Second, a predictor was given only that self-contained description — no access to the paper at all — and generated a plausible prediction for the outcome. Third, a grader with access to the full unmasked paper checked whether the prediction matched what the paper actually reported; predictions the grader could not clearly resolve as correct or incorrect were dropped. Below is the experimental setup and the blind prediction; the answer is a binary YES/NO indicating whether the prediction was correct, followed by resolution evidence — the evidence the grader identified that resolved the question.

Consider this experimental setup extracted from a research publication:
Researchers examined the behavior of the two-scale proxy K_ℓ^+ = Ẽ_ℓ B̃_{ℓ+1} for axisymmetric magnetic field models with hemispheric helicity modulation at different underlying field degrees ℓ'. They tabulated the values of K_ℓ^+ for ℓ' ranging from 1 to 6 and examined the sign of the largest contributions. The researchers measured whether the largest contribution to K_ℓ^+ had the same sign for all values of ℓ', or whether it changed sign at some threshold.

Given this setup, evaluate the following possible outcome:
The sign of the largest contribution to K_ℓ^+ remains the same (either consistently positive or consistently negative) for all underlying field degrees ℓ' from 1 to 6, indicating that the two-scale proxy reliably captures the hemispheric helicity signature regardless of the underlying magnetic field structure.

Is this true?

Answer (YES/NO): NO